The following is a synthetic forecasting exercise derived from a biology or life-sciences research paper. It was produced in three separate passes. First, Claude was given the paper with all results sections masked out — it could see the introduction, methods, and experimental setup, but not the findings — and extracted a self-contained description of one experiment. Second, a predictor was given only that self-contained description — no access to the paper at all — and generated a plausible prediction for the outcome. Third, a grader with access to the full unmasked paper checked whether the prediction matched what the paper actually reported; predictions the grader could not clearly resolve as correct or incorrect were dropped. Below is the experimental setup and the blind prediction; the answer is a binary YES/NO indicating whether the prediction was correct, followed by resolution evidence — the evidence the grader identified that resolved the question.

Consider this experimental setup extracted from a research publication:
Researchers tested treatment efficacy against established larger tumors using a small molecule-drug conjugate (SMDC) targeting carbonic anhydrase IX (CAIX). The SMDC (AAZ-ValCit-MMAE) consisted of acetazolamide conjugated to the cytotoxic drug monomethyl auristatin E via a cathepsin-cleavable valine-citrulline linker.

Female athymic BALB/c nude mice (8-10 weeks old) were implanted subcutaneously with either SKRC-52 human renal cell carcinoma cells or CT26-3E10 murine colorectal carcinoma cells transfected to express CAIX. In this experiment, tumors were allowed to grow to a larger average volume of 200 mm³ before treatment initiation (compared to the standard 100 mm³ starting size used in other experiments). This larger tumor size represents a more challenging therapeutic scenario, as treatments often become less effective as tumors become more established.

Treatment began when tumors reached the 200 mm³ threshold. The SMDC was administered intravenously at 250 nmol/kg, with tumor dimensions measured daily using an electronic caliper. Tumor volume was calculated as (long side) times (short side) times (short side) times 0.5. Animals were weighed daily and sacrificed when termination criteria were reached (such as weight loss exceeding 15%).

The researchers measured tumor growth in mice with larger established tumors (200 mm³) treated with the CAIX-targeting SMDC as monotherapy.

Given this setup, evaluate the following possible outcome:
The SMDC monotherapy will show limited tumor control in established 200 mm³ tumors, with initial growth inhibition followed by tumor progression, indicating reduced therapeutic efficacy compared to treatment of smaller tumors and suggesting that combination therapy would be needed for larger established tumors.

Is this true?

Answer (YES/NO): YES